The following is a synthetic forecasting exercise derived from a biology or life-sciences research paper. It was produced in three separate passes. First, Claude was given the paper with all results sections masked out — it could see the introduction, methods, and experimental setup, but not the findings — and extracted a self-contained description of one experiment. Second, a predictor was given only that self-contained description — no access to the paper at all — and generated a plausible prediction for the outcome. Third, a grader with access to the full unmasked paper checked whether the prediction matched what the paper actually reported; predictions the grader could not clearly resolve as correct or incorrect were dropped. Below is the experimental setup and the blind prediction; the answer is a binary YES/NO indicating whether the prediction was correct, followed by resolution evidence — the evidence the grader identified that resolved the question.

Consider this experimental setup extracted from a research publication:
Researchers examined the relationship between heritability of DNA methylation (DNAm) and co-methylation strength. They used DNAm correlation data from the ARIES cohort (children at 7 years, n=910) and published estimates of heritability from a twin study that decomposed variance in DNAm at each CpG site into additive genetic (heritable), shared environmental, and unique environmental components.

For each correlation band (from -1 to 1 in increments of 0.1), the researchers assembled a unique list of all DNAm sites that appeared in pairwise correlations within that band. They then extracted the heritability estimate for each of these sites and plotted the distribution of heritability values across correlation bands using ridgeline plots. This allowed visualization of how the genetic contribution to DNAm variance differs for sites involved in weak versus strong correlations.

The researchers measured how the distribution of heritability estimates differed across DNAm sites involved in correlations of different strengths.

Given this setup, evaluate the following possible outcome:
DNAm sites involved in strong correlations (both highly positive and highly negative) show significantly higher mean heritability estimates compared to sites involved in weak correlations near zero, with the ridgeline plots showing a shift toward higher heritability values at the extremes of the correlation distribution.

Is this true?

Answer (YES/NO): NO